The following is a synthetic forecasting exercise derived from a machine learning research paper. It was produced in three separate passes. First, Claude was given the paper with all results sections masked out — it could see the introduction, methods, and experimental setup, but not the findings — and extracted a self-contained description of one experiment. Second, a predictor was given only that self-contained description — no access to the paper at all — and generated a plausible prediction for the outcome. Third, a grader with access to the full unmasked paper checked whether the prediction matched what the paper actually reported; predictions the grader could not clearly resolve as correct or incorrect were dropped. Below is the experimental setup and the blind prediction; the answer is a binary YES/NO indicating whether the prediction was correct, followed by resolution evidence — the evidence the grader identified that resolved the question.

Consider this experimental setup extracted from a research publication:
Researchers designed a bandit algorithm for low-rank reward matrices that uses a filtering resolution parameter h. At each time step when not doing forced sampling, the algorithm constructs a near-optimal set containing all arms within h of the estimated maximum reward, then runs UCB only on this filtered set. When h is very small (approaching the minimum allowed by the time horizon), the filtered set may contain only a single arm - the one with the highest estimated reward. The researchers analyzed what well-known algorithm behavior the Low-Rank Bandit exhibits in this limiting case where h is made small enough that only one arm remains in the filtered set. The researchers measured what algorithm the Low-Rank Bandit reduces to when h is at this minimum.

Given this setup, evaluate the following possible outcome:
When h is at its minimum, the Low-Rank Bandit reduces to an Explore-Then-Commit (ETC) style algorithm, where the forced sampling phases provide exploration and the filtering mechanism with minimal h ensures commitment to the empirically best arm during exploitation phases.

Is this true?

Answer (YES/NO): NO